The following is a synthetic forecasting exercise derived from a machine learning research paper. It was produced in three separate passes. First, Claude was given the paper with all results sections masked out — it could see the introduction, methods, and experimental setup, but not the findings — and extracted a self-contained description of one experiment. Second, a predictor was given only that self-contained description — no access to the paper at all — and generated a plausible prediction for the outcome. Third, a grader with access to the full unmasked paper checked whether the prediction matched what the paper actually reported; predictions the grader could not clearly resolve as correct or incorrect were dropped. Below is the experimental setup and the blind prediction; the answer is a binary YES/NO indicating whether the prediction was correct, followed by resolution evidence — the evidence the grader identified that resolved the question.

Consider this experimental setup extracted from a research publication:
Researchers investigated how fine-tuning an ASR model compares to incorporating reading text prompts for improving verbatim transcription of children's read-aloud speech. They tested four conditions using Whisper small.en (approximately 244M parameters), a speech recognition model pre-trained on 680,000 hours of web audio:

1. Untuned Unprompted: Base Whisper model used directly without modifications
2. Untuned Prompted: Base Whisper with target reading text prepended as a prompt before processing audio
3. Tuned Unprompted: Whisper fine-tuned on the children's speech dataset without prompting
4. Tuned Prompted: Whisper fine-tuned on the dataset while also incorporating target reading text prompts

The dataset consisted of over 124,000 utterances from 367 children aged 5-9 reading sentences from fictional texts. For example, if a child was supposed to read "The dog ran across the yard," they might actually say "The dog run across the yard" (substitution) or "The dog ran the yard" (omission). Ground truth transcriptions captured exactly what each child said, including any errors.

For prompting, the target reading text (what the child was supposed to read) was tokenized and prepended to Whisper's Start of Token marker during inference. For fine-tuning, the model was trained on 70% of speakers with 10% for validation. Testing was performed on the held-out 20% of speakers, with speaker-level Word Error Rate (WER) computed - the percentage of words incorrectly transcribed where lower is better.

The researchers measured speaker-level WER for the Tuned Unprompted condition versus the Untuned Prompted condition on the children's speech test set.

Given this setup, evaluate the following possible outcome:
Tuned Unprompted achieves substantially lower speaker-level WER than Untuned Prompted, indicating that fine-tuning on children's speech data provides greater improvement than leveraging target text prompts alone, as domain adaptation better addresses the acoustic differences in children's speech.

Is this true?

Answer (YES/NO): NO